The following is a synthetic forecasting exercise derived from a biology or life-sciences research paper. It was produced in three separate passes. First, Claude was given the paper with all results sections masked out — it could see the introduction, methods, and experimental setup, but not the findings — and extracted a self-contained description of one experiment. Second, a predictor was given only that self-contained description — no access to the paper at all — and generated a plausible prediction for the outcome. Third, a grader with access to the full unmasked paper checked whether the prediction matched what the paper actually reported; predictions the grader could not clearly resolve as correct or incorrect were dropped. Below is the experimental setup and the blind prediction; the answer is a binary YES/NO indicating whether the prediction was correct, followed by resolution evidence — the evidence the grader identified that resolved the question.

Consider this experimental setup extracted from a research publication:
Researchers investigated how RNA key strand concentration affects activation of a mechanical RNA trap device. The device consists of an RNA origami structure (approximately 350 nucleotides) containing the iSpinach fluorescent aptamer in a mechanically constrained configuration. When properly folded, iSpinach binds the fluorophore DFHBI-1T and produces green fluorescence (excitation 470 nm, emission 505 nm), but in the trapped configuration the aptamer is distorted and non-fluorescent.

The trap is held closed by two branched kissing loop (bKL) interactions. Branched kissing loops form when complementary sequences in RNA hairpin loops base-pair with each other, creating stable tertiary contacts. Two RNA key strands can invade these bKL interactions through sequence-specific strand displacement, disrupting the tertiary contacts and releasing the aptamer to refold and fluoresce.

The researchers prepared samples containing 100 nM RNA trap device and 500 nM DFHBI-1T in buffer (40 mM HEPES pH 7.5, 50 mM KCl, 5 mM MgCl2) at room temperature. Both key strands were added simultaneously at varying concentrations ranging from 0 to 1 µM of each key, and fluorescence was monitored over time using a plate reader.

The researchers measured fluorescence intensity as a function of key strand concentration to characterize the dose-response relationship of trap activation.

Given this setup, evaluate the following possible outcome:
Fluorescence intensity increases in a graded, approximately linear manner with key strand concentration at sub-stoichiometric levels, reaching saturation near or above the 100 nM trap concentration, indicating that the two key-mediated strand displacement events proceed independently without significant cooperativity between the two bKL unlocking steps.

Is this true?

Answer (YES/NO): NO